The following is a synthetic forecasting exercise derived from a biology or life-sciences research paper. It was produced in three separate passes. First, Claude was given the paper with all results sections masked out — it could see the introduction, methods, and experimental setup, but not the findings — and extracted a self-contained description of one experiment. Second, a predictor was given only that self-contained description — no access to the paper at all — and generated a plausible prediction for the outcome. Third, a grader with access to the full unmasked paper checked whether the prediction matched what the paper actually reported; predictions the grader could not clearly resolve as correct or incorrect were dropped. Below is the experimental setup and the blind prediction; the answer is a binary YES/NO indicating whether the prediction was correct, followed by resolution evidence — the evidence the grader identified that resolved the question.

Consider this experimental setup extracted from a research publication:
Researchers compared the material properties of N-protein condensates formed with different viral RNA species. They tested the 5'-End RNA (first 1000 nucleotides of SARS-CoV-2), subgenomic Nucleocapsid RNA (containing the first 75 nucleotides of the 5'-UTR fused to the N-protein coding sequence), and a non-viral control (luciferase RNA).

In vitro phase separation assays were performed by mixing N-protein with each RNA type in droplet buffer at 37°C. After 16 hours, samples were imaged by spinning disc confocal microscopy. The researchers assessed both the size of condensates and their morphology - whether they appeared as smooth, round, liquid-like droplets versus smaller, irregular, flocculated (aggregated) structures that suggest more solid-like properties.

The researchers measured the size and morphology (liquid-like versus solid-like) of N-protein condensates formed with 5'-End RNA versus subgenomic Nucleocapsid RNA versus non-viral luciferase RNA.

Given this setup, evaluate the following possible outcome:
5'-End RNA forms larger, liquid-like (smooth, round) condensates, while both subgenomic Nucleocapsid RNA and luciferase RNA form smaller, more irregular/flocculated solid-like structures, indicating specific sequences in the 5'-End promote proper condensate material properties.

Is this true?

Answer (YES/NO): YES